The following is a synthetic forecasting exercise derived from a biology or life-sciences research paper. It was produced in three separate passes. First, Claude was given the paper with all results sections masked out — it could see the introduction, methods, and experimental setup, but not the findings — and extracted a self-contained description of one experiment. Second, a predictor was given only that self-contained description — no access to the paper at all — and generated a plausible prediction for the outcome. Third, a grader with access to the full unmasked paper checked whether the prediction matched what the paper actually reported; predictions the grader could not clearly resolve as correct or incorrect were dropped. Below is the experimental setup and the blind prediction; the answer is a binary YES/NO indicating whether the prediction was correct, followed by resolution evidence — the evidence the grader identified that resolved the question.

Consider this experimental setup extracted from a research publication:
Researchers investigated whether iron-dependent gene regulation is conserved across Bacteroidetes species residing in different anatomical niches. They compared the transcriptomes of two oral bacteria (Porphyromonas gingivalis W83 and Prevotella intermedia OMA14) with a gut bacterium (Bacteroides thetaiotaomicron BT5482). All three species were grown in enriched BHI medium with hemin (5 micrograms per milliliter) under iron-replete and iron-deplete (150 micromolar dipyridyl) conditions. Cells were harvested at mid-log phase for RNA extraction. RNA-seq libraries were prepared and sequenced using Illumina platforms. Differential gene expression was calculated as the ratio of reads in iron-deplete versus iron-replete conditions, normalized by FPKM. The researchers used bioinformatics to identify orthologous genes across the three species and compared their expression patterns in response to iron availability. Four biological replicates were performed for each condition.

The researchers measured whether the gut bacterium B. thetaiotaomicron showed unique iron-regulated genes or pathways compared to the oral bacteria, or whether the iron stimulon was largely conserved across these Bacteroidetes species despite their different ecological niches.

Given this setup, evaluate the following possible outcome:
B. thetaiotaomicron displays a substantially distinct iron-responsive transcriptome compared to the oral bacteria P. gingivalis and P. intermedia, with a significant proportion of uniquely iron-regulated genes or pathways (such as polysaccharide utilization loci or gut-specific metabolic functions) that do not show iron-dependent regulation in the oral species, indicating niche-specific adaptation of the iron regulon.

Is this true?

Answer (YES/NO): NO